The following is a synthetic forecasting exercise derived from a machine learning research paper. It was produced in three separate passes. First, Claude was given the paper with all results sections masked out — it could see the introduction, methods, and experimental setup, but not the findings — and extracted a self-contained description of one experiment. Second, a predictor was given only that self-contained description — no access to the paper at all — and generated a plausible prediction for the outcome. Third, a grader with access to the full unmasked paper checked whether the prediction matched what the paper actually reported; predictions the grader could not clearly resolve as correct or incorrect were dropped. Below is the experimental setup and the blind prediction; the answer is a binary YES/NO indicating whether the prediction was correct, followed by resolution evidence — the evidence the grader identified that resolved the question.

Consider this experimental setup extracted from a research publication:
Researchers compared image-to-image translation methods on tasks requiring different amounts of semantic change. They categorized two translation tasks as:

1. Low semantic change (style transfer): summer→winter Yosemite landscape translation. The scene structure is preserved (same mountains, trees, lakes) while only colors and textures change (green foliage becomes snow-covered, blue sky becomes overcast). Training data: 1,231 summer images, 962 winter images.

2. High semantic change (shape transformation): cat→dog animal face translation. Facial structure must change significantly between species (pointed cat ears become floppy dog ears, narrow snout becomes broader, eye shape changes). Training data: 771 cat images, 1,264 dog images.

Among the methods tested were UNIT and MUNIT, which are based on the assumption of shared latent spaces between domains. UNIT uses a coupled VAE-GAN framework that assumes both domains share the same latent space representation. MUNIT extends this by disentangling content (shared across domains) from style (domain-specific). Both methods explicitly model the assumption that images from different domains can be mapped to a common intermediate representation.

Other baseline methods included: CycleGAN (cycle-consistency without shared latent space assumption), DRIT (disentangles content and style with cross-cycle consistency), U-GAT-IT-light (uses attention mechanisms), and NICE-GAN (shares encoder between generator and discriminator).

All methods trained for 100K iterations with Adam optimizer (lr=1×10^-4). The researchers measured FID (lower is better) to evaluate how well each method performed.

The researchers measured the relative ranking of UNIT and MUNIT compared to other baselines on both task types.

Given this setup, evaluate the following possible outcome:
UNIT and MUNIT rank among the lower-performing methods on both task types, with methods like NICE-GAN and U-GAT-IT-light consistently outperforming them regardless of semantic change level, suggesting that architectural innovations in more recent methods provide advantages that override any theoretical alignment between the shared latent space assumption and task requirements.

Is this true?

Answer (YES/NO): NO